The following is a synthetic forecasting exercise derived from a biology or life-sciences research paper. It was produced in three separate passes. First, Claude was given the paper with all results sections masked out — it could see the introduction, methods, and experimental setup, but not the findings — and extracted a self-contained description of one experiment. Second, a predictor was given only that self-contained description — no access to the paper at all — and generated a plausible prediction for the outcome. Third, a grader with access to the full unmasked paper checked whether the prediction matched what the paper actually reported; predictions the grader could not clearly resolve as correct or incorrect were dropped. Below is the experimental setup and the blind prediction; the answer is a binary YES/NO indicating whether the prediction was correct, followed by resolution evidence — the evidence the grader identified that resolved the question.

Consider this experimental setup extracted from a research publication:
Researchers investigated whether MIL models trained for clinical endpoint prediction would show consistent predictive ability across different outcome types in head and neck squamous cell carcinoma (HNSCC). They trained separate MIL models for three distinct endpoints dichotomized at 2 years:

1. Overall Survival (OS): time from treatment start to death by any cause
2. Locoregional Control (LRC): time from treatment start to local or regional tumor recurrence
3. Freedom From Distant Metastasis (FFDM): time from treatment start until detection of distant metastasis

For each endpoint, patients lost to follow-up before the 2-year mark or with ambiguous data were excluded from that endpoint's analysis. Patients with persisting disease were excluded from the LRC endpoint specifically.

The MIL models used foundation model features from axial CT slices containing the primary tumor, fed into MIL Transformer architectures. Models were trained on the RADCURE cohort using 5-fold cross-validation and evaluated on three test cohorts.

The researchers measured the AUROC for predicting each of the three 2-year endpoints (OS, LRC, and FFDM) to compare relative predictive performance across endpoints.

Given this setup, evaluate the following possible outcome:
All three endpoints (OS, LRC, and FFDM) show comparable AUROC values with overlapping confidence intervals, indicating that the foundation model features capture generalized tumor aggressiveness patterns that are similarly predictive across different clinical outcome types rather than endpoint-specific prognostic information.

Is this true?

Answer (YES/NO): NO